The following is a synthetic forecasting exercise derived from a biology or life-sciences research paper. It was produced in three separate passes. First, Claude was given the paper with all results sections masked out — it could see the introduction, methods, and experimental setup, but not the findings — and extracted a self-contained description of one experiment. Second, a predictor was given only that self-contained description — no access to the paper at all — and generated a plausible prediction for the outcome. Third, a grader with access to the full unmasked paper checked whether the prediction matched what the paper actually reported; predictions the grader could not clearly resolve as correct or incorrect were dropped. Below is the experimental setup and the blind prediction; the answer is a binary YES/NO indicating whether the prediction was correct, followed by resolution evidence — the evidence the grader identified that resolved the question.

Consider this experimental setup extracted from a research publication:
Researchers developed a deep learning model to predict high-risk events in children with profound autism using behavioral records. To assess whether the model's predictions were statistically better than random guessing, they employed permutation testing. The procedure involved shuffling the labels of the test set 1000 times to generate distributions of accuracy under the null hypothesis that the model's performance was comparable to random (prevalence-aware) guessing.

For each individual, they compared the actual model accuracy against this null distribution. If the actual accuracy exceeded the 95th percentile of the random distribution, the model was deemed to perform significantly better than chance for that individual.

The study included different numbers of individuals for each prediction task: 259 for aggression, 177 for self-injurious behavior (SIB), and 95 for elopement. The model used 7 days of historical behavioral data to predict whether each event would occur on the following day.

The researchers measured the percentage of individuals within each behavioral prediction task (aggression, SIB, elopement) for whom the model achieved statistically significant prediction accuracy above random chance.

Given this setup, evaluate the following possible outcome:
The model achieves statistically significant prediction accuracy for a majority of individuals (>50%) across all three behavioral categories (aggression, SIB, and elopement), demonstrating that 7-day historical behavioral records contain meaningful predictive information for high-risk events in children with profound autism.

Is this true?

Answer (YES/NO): YES